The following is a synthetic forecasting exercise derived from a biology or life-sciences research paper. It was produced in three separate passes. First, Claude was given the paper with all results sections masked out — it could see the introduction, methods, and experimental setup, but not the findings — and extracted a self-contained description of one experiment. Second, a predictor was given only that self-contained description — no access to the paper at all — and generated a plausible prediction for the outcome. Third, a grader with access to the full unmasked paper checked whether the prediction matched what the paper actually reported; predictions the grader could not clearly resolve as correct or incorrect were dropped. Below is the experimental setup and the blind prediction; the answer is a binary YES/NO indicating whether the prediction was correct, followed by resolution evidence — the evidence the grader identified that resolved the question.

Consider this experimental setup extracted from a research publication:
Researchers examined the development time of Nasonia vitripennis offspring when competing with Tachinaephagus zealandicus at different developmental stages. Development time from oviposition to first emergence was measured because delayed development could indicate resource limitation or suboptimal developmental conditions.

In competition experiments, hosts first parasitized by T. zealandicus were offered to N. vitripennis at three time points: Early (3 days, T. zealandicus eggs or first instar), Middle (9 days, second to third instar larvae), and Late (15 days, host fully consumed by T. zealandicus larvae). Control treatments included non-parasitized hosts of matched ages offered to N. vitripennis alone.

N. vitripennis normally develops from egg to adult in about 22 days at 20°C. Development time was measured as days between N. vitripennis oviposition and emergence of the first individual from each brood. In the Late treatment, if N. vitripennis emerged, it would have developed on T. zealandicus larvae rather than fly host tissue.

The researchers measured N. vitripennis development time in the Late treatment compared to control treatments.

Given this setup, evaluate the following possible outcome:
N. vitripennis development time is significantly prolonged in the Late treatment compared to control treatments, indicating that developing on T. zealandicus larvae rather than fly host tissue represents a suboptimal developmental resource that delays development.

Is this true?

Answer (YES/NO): YES